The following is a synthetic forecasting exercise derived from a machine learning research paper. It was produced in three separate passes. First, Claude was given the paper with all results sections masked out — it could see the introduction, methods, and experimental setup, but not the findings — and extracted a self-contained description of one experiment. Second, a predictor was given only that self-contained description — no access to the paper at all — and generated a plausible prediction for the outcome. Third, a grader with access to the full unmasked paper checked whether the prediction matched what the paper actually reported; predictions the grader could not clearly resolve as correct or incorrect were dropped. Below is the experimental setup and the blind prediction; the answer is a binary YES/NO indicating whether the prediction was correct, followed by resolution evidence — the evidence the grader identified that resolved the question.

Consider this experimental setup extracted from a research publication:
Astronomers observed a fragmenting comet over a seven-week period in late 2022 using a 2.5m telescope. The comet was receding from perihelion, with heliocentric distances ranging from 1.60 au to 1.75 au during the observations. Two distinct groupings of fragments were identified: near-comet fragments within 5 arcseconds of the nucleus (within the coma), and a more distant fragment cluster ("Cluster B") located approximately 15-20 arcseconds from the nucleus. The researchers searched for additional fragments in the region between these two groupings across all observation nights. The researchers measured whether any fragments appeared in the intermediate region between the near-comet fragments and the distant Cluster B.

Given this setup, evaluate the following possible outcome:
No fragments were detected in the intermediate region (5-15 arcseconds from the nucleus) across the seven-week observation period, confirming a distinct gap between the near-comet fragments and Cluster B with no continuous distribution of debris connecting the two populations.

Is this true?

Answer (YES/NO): YES